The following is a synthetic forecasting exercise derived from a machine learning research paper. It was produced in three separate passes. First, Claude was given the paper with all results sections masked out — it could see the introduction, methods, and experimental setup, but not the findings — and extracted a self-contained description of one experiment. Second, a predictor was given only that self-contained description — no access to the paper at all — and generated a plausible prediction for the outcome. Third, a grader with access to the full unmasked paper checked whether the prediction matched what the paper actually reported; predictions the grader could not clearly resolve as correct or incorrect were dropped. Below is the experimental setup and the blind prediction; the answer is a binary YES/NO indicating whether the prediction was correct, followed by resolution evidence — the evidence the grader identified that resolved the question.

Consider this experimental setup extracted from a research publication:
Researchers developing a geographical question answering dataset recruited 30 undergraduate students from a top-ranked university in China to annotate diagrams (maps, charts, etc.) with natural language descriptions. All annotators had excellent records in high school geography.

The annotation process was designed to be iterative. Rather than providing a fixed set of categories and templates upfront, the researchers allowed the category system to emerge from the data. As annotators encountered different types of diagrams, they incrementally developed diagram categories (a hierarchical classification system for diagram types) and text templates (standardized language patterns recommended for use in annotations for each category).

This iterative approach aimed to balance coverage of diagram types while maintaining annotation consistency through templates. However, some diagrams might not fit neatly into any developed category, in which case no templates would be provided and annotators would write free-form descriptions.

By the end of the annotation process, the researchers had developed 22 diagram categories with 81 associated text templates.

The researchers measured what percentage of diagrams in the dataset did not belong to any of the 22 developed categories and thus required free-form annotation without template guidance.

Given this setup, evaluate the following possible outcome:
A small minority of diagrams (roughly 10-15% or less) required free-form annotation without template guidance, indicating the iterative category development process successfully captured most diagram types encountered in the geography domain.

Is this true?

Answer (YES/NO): YES